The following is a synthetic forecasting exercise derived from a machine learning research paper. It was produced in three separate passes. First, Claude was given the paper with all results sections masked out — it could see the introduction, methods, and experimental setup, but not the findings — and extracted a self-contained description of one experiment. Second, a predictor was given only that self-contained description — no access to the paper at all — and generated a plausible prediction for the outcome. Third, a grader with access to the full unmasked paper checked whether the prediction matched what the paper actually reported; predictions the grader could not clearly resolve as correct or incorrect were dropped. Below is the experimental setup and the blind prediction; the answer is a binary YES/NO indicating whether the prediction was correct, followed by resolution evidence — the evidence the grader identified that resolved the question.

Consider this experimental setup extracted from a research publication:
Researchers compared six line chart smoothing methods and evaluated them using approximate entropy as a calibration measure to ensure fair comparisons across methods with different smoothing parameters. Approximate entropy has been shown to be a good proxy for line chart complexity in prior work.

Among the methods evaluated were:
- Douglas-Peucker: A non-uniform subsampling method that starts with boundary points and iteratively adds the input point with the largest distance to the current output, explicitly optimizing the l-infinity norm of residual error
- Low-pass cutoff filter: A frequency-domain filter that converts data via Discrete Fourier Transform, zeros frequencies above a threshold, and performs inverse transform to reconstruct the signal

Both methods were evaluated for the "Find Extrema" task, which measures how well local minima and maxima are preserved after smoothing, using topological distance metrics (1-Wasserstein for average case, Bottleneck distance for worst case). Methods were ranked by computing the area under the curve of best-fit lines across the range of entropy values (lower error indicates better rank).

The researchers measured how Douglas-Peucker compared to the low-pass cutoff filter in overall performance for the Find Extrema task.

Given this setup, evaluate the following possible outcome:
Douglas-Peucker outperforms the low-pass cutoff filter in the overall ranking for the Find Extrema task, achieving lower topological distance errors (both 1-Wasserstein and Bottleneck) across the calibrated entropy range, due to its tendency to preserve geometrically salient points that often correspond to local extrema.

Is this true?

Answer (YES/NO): YES